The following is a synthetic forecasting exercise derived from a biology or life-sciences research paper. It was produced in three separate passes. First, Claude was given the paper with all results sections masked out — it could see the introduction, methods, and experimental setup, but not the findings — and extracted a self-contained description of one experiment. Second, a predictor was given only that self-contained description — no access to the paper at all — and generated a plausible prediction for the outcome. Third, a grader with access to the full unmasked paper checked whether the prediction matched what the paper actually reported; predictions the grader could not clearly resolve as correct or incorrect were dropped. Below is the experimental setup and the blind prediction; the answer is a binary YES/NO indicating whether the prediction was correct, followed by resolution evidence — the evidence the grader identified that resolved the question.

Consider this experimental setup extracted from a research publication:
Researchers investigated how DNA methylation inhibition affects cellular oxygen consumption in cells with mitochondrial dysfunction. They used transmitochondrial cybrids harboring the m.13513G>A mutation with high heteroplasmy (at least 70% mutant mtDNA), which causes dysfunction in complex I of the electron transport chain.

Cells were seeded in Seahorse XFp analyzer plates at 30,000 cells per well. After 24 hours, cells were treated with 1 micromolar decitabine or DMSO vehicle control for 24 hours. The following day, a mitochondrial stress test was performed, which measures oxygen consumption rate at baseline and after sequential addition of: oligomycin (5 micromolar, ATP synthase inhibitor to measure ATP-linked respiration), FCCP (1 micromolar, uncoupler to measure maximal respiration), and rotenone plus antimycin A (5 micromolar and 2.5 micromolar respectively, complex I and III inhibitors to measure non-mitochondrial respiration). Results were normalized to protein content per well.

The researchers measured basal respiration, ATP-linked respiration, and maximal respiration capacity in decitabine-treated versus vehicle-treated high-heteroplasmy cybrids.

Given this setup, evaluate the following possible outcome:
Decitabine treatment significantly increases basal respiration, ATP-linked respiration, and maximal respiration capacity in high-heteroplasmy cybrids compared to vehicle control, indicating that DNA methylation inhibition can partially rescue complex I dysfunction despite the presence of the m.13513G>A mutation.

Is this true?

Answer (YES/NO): YES